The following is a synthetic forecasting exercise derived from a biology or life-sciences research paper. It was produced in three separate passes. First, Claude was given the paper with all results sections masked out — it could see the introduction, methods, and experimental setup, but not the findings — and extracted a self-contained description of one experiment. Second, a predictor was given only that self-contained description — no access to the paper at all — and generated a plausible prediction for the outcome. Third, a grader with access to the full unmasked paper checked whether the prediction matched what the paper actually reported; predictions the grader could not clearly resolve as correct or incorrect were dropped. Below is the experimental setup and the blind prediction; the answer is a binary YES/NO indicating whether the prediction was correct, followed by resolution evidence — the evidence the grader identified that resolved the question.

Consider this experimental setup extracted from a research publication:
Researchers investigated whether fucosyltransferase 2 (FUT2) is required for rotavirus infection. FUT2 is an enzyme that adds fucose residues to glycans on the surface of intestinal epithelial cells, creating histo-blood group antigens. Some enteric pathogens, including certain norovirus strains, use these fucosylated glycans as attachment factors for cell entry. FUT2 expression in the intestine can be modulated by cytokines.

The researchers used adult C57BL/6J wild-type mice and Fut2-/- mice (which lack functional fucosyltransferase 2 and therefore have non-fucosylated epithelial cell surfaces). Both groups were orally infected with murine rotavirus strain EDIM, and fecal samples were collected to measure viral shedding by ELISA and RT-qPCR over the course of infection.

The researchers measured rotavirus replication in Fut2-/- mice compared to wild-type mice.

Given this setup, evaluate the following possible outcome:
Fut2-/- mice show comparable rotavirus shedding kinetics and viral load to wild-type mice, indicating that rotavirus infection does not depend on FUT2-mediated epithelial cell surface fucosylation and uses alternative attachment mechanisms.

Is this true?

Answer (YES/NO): YES